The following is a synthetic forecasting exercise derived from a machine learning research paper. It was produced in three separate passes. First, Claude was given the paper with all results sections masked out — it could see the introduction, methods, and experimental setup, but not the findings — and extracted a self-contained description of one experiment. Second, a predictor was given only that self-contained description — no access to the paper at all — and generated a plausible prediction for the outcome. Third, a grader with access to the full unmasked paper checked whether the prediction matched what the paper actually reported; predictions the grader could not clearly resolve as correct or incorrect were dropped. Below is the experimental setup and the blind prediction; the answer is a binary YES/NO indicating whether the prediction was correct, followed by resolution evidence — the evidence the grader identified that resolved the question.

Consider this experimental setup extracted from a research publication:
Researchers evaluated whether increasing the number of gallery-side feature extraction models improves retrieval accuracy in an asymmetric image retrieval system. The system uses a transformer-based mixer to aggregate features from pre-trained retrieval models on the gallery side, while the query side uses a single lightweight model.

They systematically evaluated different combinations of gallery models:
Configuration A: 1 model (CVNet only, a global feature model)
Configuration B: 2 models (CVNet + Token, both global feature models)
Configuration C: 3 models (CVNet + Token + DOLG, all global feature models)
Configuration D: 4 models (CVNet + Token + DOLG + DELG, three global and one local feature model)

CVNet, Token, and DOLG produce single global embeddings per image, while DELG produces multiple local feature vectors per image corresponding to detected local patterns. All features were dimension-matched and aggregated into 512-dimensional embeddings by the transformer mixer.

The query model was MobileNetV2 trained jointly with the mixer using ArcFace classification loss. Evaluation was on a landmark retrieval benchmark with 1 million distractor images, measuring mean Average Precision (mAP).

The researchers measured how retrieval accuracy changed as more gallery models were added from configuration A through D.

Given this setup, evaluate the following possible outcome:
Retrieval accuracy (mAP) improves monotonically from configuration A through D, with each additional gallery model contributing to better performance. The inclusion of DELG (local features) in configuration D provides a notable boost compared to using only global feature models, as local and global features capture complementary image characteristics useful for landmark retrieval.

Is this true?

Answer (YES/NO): NO